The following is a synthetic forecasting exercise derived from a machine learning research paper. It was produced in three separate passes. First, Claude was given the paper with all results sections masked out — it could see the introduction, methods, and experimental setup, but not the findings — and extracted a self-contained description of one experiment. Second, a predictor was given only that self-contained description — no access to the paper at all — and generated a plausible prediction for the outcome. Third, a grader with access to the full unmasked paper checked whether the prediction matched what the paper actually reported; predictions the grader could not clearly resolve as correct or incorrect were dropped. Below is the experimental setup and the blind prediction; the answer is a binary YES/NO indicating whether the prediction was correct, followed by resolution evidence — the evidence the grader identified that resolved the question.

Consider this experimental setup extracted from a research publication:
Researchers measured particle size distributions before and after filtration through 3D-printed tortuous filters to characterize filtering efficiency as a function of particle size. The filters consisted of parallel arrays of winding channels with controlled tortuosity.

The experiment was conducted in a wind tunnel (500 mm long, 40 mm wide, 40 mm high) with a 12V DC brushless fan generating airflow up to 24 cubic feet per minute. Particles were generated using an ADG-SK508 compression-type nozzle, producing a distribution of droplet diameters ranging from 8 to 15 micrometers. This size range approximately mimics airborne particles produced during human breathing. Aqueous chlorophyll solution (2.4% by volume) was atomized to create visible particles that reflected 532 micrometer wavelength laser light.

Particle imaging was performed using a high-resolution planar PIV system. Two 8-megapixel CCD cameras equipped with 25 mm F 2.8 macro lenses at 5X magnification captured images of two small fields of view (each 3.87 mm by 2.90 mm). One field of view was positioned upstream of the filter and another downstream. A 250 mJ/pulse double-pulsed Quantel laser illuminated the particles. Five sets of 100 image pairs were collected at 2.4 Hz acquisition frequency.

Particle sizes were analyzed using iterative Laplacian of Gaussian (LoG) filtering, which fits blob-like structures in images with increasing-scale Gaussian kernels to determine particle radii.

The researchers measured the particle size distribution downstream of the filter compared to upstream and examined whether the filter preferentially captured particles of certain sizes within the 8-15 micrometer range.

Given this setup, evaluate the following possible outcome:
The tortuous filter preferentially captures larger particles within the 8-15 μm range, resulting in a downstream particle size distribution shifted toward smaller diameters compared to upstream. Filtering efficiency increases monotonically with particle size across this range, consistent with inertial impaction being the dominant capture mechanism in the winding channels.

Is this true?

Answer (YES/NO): YES